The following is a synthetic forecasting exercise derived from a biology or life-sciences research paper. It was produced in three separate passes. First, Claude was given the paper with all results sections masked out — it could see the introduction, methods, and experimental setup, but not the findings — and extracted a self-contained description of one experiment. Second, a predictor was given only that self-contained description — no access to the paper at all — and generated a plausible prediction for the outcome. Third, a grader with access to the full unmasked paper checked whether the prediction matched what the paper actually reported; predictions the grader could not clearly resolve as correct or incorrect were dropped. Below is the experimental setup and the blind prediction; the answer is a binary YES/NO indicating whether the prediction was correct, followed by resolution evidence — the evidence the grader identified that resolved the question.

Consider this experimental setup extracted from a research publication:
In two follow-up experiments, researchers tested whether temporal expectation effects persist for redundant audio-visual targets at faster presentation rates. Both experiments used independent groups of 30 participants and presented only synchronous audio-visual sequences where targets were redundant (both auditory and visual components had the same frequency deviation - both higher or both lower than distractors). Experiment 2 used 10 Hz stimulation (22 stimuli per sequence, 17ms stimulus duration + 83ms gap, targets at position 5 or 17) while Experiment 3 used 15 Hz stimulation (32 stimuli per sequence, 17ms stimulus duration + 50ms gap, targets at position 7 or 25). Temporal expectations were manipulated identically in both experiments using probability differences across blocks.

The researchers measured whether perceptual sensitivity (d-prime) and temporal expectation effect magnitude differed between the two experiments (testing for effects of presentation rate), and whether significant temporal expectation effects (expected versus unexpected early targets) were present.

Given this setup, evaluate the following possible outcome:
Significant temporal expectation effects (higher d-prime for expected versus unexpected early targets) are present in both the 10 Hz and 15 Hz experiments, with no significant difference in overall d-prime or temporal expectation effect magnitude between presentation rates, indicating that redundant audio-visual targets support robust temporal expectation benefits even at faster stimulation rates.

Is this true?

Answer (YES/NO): YES